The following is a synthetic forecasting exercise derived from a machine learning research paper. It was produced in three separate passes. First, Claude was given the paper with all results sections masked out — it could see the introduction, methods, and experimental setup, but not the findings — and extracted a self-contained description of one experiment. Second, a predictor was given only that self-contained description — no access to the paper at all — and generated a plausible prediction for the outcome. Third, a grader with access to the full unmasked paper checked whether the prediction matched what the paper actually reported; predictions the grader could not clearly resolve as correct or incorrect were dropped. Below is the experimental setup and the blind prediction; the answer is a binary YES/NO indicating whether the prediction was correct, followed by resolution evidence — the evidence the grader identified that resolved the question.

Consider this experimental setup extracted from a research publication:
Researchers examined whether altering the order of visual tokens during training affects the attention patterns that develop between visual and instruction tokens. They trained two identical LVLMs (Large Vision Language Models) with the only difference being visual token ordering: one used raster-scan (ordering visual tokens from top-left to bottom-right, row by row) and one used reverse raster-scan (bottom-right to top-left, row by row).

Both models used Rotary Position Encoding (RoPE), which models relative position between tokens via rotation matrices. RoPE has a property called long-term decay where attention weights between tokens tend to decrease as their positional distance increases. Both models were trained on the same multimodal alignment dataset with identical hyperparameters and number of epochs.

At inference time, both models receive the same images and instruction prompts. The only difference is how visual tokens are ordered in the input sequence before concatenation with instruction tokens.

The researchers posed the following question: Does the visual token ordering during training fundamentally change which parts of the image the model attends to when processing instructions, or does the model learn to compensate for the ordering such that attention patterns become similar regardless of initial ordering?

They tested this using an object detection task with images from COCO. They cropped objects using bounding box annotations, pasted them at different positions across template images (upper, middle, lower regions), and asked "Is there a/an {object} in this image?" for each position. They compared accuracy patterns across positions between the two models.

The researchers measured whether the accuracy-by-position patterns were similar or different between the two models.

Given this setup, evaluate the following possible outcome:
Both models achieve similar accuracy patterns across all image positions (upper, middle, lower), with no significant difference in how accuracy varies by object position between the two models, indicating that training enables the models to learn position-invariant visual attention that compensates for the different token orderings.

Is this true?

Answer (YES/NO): NO